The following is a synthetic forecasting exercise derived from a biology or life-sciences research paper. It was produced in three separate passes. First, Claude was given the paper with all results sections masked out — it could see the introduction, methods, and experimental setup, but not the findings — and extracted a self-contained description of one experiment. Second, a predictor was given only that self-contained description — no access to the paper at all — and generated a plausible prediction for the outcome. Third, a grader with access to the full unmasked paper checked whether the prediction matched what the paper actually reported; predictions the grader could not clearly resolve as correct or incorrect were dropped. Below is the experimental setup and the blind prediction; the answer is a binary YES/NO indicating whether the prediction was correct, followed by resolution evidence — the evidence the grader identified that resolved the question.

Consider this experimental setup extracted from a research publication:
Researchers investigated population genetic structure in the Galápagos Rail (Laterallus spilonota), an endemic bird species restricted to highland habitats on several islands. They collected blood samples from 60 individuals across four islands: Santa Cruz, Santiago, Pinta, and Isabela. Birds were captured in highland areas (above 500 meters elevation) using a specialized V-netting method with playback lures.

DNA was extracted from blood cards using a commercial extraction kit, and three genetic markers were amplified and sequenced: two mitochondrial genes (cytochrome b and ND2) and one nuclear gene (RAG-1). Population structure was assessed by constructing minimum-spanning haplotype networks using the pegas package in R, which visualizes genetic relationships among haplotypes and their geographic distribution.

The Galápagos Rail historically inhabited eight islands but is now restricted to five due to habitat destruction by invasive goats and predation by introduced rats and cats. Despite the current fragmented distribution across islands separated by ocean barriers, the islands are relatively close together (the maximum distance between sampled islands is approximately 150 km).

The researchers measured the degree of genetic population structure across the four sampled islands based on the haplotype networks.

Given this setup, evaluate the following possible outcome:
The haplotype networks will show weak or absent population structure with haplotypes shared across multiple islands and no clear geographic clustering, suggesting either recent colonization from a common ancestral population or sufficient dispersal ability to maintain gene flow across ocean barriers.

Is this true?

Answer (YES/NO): YES